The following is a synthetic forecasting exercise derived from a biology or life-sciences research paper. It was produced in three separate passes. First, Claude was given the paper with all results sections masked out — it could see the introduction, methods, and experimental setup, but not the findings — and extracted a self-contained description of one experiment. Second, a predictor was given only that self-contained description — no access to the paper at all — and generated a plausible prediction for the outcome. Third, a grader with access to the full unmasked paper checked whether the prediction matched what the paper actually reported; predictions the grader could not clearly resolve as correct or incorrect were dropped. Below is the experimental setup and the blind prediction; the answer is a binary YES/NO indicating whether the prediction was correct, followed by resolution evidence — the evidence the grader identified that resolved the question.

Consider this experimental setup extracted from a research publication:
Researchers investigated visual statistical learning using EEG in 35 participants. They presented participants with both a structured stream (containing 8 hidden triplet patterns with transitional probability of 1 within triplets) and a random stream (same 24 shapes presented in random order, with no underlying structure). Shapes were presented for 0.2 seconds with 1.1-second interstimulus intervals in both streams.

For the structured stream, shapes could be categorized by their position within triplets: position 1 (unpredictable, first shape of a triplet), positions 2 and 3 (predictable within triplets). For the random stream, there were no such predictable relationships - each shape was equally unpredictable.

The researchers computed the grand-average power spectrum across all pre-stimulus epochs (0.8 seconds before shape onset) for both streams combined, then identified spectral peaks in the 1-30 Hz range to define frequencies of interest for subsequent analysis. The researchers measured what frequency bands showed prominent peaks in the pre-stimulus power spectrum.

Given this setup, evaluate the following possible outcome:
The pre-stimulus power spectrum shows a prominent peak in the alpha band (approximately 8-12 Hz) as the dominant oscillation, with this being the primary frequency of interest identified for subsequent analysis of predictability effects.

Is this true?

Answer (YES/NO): NO